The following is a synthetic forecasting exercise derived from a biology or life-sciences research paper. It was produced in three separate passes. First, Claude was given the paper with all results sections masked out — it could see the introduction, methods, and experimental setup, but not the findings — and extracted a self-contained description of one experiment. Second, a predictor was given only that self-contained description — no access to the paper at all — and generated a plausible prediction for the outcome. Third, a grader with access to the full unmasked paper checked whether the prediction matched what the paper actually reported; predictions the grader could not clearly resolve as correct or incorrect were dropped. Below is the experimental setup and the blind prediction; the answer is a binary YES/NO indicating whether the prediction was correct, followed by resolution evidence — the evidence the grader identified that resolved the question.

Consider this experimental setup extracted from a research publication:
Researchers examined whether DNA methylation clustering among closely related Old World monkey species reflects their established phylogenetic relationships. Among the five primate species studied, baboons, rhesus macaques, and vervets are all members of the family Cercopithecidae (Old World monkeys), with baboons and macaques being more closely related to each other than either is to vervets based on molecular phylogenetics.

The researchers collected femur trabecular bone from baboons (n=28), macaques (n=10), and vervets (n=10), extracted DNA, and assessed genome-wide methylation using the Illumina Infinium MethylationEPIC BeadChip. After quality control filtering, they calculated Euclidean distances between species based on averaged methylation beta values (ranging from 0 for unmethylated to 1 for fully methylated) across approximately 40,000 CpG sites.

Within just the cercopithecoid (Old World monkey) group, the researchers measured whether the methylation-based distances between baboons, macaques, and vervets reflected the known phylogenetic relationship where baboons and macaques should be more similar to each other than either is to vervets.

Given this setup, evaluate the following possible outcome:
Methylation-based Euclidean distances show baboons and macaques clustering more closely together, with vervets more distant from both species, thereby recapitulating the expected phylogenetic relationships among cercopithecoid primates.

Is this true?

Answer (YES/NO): YES